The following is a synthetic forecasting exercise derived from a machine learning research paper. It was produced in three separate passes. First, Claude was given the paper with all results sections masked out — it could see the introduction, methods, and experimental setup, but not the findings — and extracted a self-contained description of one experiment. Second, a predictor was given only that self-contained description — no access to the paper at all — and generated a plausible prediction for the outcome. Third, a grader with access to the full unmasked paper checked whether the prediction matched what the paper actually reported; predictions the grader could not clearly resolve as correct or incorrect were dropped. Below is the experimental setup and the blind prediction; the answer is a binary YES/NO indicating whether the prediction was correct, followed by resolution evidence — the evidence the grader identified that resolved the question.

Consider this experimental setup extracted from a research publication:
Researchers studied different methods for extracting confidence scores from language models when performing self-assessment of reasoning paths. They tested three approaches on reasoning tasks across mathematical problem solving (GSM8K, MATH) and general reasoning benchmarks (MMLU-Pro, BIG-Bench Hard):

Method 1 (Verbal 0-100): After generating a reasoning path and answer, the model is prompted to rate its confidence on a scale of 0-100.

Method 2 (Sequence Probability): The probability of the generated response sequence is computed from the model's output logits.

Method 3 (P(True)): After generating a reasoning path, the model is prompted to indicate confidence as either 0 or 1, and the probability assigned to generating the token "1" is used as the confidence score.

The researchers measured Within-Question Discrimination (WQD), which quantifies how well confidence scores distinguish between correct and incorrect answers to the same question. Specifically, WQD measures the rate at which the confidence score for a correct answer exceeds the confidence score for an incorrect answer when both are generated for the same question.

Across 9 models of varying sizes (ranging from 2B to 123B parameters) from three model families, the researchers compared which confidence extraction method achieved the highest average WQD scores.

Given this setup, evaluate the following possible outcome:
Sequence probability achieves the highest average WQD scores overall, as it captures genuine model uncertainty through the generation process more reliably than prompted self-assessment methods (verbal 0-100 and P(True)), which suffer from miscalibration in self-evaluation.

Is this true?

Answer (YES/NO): NO